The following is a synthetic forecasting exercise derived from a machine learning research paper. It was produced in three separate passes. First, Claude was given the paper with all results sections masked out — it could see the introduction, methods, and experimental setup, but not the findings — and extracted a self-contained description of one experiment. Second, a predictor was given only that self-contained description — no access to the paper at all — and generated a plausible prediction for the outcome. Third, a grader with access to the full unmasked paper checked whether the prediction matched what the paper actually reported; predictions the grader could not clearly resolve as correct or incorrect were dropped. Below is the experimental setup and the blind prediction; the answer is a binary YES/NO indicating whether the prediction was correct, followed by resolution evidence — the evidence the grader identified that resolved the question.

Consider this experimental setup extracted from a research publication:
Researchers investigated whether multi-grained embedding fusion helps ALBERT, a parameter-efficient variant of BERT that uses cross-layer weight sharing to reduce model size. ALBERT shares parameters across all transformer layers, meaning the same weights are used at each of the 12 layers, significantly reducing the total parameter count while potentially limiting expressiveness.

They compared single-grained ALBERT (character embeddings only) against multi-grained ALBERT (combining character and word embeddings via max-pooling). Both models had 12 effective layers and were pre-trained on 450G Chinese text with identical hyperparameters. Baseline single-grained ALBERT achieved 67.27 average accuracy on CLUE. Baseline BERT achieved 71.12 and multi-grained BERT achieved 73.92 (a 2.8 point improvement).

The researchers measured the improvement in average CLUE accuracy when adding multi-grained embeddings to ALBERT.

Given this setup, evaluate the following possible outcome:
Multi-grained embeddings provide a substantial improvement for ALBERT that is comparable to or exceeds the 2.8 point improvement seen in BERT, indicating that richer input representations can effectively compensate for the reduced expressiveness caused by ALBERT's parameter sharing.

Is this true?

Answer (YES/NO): NO